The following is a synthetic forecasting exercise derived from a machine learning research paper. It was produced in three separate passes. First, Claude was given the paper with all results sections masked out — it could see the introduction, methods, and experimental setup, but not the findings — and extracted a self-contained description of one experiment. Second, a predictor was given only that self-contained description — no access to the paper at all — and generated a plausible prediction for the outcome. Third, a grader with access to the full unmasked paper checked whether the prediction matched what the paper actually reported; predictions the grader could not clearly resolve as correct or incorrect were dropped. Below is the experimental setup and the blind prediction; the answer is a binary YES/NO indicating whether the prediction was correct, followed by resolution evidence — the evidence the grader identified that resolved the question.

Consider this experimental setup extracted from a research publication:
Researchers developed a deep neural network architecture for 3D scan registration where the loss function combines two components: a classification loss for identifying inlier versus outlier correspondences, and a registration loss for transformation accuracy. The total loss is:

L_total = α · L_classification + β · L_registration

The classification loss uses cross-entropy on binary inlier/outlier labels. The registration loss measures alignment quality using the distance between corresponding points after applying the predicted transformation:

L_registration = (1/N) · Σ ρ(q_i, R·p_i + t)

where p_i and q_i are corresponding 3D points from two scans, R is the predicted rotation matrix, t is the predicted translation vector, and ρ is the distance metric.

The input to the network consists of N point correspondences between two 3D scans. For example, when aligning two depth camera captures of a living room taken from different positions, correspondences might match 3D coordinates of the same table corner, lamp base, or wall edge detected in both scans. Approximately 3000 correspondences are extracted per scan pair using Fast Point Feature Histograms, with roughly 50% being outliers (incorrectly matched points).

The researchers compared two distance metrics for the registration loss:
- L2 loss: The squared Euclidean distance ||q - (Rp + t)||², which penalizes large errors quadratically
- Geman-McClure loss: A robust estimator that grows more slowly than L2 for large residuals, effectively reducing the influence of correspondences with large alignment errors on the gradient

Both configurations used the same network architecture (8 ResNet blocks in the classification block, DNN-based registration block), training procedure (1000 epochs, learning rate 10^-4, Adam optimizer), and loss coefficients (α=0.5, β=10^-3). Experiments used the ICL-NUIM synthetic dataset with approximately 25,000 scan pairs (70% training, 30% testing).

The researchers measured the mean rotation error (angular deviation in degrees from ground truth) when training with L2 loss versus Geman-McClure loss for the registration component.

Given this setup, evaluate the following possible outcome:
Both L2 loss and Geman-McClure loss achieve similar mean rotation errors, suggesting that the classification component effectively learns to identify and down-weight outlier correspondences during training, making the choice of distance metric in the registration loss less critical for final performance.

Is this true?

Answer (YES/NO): YES